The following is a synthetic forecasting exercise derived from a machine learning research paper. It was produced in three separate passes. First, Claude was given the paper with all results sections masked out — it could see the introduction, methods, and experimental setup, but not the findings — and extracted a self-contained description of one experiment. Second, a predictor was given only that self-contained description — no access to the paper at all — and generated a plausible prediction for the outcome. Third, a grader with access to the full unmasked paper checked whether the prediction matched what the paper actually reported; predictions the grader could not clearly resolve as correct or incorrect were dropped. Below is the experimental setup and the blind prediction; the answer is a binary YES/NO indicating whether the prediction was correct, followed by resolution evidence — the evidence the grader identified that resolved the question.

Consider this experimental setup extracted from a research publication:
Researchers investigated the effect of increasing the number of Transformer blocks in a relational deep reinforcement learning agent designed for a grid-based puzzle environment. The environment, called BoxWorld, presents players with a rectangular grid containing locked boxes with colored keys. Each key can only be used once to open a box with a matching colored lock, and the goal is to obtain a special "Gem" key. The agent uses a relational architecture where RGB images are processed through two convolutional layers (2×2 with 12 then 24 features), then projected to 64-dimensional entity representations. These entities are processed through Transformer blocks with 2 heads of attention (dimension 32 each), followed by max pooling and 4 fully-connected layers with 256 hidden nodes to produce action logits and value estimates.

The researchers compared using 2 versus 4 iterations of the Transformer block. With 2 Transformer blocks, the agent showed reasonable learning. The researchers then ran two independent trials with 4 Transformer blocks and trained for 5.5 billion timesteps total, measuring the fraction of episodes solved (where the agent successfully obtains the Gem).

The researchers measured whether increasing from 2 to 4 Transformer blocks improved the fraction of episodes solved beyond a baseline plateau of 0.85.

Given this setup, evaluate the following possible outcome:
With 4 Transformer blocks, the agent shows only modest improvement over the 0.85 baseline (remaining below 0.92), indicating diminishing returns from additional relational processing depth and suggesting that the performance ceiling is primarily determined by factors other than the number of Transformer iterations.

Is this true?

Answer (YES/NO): NO